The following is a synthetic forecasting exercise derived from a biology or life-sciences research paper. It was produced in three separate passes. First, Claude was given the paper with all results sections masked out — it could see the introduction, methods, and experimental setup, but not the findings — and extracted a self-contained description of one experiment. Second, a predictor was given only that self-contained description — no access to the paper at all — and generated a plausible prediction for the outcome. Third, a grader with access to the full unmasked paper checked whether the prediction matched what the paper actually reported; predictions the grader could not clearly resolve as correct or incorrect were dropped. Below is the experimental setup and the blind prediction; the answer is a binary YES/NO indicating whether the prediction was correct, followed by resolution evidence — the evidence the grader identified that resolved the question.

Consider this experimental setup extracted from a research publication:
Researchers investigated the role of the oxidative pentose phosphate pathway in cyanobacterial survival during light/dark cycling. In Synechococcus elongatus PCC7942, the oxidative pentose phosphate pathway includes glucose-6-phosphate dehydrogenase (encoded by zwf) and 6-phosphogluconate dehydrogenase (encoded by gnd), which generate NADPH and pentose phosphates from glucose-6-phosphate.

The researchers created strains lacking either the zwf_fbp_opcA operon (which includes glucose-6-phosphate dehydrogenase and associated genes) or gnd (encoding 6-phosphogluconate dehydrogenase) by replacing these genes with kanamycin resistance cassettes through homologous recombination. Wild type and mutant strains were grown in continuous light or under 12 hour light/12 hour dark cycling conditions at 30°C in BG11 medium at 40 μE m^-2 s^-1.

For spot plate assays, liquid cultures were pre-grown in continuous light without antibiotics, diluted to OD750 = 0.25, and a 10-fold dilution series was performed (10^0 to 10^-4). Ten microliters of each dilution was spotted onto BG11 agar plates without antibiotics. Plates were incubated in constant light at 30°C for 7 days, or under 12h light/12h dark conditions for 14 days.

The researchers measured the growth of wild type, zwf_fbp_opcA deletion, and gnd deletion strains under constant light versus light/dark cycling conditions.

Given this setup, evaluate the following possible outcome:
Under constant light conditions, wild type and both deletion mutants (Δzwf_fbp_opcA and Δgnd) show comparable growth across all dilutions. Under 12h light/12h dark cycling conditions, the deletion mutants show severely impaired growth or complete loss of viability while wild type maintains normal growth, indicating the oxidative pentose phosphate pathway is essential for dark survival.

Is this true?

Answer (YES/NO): YES